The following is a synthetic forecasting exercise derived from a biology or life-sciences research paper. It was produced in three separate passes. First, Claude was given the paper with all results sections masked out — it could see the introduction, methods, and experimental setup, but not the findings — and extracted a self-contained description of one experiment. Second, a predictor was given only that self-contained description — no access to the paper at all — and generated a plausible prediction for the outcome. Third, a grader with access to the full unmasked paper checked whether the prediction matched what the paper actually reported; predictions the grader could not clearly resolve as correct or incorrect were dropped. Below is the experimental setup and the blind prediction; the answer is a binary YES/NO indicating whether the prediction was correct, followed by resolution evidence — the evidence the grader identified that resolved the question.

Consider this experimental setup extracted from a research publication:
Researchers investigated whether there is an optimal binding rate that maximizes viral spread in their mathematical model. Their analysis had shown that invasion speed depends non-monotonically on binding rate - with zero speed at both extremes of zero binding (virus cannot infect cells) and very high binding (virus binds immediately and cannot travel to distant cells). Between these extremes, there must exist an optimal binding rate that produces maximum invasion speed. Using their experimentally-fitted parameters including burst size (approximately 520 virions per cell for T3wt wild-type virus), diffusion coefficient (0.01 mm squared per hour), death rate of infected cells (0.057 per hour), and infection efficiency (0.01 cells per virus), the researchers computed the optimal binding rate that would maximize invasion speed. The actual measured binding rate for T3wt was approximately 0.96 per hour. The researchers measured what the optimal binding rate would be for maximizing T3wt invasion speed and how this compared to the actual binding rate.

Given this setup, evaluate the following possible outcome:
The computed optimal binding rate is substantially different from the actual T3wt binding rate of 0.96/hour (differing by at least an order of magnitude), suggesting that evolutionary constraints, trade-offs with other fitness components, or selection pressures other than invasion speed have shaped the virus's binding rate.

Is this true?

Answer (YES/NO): NO